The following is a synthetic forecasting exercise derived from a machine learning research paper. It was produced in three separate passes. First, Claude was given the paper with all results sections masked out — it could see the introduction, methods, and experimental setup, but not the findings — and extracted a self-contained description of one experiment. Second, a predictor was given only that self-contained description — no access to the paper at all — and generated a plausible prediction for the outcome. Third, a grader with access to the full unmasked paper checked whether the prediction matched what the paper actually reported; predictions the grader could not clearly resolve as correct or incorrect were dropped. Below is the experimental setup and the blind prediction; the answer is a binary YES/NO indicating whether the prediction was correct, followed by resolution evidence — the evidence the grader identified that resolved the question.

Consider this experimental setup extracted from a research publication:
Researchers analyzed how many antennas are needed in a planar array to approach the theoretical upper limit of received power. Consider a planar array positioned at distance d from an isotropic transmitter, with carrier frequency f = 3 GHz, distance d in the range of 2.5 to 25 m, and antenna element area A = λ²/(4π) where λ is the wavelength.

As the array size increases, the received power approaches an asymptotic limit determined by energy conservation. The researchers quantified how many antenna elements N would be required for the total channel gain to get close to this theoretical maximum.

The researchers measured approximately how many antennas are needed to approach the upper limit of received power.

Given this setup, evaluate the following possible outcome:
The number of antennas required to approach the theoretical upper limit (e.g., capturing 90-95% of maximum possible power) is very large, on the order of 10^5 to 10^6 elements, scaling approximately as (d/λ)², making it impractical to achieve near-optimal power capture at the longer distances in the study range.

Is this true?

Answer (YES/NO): NO